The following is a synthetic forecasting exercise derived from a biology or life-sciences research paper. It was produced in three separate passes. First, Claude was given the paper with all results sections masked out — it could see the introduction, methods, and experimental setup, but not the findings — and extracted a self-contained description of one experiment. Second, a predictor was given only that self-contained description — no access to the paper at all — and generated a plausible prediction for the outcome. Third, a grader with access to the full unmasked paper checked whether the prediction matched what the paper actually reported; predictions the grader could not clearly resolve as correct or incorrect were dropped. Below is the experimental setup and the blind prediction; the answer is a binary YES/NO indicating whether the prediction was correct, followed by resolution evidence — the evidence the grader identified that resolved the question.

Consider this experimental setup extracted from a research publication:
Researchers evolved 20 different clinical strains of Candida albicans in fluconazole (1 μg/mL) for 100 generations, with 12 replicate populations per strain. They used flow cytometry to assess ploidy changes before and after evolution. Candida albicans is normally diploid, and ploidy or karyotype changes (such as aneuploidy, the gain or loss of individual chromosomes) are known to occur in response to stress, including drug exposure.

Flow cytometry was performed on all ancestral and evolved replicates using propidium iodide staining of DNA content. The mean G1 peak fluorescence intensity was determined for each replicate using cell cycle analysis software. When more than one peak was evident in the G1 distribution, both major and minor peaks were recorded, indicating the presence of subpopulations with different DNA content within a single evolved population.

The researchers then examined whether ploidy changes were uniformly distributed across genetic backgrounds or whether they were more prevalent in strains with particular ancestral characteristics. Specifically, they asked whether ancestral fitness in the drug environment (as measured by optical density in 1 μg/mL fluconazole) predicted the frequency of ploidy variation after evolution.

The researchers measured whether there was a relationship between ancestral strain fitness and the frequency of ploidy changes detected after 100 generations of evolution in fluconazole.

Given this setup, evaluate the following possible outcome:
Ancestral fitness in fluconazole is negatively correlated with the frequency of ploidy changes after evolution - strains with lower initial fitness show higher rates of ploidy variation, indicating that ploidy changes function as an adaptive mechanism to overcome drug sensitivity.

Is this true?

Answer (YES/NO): YES